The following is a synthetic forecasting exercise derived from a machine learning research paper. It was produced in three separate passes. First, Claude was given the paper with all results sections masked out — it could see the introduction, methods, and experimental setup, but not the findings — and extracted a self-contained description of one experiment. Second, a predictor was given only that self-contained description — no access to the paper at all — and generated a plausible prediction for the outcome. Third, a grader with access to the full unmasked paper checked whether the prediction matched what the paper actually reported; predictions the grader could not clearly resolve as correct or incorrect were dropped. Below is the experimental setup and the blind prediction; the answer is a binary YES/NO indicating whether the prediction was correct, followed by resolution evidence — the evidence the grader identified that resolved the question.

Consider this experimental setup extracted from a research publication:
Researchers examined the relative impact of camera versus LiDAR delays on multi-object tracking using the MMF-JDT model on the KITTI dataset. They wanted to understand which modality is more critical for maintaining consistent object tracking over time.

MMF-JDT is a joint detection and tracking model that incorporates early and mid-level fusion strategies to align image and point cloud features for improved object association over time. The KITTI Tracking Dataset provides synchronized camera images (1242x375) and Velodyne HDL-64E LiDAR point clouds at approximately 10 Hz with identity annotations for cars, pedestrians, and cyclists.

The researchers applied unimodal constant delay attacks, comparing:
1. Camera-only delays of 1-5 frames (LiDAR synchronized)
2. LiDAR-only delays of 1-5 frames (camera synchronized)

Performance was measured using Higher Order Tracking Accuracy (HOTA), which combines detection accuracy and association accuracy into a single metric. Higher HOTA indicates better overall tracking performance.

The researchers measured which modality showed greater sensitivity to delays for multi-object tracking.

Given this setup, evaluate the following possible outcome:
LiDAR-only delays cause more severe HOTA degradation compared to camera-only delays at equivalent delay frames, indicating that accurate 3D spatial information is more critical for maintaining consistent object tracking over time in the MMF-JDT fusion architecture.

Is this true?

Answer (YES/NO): NO